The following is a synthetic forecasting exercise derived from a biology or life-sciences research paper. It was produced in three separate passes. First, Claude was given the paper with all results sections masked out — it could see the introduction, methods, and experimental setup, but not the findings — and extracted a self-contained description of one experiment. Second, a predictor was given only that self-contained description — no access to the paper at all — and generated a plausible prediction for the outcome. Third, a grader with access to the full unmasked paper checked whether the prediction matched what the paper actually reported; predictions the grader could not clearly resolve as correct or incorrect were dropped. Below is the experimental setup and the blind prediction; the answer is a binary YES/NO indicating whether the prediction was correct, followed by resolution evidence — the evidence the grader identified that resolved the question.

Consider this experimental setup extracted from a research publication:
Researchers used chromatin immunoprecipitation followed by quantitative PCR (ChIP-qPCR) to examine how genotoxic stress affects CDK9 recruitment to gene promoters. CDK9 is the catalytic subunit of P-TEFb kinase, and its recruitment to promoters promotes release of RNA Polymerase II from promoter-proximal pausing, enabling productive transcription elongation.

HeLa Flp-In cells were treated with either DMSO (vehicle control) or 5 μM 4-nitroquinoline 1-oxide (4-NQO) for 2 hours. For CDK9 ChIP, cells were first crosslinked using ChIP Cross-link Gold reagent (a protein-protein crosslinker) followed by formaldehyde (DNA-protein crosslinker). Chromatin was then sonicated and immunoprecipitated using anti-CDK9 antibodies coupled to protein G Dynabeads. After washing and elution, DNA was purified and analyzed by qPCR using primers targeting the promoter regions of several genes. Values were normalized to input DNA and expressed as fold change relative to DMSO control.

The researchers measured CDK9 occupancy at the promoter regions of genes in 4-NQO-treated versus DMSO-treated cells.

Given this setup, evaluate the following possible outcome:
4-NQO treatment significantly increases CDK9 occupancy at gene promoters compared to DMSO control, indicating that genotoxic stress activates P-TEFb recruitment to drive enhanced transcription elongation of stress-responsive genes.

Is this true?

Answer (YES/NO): YES